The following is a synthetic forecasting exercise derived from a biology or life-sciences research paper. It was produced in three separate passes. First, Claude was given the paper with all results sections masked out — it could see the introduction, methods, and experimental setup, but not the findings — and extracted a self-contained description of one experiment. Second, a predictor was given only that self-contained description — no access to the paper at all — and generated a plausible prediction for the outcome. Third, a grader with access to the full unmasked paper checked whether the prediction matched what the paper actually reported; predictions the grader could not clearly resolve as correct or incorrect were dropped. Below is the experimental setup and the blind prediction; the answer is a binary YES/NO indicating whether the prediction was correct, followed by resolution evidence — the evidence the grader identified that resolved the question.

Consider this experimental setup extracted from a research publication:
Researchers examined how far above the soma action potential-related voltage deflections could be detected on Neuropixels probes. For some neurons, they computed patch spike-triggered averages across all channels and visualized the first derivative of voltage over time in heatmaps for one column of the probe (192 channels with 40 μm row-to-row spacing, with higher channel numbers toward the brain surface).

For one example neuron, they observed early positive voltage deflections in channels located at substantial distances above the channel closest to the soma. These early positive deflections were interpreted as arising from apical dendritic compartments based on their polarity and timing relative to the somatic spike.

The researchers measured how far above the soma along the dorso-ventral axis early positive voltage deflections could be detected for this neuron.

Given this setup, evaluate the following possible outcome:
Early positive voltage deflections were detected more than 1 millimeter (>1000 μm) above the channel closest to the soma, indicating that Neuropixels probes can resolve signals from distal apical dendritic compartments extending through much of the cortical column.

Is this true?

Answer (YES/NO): NO